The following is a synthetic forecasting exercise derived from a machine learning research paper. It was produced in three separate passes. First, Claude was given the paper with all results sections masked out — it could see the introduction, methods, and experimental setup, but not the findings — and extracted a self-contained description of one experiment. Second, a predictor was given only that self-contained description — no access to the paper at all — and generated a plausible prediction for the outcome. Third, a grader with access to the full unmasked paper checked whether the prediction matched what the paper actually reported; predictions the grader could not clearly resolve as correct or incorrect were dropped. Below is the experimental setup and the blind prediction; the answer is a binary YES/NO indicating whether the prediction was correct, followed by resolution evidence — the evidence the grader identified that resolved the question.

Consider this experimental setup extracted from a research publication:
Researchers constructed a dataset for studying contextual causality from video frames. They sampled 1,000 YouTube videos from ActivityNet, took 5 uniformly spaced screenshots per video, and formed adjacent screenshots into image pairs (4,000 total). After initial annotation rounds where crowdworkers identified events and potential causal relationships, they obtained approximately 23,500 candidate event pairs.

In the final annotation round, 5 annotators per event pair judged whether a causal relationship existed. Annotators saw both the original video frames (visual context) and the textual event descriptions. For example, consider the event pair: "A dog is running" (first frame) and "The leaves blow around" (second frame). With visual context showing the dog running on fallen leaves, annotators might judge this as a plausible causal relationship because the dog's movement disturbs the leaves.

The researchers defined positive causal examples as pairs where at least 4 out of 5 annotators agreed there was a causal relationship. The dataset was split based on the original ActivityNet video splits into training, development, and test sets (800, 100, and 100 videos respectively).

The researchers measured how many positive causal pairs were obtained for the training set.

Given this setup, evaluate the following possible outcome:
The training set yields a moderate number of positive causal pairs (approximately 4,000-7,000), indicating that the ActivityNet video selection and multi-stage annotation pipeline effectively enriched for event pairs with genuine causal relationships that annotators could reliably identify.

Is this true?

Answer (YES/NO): NO